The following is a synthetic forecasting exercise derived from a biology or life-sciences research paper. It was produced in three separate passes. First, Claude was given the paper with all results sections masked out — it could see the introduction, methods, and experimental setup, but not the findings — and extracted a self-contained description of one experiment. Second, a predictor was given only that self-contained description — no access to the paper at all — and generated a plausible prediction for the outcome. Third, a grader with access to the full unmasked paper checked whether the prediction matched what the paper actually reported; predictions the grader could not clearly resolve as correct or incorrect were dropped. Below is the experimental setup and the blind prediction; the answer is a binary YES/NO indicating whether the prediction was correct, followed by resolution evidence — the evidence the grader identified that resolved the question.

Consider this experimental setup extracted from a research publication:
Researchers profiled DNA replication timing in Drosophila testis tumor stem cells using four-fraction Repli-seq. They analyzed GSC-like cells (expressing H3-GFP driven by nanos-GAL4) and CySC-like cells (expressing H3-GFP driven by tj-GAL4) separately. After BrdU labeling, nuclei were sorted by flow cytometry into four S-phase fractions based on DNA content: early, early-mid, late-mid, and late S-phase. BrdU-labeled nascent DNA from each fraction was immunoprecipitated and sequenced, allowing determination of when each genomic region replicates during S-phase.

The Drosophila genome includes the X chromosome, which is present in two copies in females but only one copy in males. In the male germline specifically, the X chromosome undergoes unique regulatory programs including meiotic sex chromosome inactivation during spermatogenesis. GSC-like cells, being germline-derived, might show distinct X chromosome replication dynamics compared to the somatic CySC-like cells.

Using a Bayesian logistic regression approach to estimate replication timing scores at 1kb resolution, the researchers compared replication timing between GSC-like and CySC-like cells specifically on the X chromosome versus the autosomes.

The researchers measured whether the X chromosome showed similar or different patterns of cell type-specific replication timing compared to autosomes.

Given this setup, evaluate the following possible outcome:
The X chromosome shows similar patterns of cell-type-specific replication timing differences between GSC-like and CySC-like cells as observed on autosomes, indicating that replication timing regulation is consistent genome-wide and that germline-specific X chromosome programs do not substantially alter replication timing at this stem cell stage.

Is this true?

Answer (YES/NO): NO